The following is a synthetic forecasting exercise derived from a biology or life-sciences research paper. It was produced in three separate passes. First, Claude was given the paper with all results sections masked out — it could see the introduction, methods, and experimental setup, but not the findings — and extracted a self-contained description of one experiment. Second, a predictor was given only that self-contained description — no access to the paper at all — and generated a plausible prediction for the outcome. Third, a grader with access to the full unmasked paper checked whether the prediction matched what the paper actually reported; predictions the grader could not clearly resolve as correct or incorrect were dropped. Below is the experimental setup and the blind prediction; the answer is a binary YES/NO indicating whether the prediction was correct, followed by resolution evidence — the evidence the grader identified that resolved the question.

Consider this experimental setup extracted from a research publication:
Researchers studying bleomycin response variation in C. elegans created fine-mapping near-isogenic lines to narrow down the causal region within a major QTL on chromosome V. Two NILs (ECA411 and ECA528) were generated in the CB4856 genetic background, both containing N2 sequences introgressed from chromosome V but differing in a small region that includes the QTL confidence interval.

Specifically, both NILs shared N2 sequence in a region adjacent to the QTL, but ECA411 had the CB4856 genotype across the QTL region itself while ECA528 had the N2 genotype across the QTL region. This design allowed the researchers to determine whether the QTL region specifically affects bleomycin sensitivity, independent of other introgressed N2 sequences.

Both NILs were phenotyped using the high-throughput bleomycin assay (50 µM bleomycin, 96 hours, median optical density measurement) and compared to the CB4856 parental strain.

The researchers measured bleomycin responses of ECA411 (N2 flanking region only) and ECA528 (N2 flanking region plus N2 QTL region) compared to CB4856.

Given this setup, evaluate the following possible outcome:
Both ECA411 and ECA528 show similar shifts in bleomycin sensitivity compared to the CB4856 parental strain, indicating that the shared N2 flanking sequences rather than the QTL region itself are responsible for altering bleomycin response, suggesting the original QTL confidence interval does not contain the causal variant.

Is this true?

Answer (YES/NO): NO